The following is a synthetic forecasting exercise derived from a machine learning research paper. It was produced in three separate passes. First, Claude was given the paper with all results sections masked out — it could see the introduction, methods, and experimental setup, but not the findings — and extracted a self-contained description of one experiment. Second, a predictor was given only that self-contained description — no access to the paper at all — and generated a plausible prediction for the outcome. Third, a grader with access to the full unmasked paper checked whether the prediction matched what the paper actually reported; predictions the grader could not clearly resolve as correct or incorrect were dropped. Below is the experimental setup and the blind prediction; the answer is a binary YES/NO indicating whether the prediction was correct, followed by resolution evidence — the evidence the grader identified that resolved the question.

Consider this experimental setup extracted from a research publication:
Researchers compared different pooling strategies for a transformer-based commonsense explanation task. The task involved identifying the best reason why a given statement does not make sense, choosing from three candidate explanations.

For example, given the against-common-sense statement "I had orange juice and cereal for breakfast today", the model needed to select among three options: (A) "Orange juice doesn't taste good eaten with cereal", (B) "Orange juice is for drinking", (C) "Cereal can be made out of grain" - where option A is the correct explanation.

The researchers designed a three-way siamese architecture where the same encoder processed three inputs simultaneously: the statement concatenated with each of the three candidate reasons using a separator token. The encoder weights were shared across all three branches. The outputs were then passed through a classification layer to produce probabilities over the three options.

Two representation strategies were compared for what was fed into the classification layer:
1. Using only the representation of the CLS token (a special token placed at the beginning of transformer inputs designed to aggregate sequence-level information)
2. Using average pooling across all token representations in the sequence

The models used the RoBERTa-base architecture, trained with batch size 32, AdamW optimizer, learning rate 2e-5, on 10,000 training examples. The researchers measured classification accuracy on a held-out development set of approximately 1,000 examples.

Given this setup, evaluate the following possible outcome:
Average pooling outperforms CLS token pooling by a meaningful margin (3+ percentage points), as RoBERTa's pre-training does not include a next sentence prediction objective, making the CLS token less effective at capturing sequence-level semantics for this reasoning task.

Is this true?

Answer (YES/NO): NO